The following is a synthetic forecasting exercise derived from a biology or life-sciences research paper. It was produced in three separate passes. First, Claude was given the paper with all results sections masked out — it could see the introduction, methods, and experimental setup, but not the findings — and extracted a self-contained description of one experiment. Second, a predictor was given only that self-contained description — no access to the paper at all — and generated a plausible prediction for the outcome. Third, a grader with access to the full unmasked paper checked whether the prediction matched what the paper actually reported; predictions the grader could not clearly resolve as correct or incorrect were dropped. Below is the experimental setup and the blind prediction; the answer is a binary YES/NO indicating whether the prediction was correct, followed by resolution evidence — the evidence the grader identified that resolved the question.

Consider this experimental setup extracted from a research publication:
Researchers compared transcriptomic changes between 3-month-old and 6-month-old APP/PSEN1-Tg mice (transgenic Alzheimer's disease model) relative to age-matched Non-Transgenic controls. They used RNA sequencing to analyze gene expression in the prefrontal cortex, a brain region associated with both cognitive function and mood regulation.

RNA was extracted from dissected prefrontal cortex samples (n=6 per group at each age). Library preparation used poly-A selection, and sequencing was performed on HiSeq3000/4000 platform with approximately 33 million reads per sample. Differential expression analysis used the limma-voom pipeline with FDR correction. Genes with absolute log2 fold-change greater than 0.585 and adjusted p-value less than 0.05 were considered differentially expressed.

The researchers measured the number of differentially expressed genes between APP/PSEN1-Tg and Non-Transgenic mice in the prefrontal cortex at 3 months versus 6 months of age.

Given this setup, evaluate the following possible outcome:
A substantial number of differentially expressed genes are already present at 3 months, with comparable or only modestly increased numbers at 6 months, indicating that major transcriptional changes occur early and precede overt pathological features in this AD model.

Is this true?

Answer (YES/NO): NO